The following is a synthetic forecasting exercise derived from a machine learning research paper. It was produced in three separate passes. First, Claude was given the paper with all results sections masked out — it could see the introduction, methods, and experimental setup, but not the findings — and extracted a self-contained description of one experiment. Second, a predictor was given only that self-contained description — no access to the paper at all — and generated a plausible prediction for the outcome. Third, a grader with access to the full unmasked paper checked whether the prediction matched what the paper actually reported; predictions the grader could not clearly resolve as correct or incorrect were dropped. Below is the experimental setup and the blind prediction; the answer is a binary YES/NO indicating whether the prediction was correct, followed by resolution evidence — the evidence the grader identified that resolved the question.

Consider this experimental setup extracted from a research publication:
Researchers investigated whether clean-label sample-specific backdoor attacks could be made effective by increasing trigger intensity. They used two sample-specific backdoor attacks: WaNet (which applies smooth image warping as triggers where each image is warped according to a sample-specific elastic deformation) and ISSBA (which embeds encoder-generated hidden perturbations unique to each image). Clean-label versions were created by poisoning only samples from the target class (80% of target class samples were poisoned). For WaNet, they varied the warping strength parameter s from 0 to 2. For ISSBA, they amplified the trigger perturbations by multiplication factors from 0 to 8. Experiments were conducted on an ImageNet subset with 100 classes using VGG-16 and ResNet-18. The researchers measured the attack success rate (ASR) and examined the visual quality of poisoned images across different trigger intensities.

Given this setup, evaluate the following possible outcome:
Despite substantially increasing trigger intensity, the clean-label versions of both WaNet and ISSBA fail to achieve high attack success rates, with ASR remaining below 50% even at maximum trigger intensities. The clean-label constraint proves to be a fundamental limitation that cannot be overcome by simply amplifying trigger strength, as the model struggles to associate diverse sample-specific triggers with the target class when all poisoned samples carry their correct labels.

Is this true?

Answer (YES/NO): NO